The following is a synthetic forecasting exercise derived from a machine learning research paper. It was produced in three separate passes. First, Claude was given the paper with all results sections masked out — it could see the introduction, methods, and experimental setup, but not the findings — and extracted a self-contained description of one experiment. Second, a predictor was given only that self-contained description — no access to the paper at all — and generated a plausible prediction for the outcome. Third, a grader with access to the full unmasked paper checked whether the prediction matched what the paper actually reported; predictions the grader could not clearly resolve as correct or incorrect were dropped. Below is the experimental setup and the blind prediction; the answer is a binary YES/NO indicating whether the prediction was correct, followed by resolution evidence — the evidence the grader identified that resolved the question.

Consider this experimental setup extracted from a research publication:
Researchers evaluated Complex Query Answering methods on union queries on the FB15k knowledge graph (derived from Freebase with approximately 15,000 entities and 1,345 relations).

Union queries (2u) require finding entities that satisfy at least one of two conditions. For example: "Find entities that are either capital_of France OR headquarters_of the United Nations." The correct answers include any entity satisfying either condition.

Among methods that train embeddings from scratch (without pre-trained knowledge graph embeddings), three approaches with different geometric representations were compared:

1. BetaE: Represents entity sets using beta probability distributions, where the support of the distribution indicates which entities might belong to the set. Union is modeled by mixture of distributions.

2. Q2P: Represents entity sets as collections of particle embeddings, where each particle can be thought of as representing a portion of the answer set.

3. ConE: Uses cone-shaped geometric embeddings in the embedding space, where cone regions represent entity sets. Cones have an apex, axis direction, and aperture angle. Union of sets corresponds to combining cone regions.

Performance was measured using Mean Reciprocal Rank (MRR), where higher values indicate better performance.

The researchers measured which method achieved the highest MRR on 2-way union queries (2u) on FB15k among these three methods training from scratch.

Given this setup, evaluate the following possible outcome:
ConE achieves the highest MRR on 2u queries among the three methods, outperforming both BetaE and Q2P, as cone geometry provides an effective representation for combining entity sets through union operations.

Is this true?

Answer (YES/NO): YES